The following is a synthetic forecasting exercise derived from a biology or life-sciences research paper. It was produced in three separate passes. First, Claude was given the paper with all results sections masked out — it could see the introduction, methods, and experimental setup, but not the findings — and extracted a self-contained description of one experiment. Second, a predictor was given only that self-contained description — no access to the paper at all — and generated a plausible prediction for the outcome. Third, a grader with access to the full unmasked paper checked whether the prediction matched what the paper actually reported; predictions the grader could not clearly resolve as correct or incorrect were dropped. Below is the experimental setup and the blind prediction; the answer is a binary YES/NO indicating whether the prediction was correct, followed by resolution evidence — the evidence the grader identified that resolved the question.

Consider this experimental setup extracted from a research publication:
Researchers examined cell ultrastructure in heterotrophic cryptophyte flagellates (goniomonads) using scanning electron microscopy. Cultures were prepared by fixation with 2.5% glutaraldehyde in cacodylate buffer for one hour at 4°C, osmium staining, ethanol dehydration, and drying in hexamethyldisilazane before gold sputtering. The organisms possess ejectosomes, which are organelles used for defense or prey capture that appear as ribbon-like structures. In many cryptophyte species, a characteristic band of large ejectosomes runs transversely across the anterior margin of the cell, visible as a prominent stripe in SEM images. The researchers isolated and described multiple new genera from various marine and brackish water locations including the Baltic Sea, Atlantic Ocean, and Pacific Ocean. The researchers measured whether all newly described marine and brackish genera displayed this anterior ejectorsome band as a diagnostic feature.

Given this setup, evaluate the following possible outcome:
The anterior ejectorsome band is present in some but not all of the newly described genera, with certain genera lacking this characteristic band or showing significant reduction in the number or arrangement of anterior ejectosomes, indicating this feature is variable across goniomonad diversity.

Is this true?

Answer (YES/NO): YES